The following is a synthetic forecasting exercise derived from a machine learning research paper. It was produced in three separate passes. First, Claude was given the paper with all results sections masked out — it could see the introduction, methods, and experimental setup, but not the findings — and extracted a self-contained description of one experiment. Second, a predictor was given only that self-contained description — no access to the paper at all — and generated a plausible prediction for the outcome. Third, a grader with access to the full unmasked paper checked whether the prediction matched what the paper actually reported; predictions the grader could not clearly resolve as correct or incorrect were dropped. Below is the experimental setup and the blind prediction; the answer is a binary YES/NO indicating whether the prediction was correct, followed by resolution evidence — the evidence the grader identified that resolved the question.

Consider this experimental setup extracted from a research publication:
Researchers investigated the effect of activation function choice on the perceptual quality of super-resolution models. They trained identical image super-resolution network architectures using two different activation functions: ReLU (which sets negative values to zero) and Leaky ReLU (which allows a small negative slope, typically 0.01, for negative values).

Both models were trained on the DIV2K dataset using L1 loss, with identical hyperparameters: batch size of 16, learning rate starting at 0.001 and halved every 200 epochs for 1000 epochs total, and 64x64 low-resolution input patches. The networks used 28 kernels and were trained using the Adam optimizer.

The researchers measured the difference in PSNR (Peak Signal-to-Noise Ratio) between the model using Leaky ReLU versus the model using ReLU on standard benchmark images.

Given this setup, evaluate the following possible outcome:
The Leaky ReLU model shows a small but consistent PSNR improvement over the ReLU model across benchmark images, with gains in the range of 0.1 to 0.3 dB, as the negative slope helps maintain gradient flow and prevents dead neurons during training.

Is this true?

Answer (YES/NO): NO